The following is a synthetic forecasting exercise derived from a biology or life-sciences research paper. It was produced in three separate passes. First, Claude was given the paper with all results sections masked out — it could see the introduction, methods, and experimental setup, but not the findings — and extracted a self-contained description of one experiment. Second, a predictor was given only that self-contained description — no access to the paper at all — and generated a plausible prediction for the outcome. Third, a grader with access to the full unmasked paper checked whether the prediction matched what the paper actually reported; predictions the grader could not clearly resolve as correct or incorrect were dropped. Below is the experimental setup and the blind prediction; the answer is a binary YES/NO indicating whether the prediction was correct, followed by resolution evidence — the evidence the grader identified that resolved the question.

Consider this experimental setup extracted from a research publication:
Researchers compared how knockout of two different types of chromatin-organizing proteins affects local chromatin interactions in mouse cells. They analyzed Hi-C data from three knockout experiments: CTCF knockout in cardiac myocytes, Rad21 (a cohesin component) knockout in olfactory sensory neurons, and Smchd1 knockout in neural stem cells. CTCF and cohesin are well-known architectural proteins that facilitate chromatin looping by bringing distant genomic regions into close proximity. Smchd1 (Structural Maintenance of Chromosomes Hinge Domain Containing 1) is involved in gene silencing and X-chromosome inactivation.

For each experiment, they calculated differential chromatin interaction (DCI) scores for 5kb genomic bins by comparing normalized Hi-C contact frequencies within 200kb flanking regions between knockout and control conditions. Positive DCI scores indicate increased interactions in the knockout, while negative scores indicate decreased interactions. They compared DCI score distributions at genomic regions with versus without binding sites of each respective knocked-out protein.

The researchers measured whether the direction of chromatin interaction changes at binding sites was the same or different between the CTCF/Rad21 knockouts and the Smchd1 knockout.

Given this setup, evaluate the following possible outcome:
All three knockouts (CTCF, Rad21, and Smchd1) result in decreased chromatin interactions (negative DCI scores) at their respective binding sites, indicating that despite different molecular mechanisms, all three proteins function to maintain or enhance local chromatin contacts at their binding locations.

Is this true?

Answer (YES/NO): NO